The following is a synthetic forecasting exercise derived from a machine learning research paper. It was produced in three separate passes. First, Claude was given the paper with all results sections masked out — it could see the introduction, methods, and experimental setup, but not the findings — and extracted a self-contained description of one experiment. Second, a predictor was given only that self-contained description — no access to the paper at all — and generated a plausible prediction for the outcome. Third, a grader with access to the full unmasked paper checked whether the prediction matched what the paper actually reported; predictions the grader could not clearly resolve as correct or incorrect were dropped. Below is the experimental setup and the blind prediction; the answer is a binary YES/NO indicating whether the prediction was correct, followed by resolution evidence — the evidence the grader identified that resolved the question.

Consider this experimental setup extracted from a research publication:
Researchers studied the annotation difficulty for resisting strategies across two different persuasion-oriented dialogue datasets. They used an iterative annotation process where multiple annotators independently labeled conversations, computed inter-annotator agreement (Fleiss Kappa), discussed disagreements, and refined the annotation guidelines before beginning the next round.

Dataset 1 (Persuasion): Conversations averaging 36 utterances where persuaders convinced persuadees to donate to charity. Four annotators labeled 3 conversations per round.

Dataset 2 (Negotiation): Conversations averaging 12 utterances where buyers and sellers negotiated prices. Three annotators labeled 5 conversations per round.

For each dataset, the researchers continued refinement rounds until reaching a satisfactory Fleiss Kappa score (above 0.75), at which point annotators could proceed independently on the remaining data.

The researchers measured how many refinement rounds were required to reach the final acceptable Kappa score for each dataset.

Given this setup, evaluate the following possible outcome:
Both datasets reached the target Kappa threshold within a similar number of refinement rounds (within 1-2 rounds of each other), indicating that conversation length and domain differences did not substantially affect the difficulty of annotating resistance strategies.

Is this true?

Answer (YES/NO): YES